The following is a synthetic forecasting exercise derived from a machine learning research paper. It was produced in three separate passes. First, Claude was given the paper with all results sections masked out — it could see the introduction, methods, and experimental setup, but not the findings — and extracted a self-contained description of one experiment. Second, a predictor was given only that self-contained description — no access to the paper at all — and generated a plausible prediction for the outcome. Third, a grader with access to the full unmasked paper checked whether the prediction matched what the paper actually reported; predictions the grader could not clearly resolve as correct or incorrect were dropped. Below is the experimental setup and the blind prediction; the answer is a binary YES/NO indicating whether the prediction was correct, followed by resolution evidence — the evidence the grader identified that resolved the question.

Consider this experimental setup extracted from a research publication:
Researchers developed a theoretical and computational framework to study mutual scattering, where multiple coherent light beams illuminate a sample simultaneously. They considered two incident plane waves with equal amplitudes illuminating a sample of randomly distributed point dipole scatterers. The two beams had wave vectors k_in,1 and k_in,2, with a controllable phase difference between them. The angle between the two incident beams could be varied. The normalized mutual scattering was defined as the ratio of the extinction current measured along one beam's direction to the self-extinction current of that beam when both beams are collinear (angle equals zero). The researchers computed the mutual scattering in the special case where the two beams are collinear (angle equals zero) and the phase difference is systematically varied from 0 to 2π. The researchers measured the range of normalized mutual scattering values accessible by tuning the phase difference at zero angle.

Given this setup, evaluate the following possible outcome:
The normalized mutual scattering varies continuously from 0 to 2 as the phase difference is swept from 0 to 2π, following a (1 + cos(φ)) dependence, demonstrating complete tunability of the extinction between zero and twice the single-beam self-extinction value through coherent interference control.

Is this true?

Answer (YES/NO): YES